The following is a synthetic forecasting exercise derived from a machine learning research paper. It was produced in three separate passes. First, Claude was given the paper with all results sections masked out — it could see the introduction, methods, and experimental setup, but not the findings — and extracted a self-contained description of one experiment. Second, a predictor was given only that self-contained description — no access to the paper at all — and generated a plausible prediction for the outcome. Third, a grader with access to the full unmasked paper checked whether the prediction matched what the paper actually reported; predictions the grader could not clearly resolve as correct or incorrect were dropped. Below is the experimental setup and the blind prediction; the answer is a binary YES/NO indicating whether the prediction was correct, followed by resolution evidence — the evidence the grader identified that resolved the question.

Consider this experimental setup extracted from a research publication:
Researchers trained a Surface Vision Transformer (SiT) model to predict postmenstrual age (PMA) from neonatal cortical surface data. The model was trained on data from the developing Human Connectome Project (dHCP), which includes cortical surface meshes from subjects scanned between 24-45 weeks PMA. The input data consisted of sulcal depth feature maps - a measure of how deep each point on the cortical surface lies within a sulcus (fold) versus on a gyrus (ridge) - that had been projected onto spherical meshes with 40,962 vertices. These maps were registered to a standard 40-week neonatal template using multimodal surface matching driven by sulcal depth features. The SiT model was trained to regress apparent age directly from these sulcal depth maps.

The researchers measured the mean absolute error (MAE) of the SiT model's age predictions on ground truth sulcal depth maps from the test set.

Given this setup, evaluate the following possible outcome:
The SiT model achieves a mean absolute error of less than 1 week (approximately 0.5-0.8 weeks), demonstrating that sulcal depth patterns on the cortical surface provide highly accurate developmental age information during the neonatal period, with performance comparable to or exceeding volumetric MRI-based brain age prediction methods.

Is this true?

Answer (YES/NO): YES